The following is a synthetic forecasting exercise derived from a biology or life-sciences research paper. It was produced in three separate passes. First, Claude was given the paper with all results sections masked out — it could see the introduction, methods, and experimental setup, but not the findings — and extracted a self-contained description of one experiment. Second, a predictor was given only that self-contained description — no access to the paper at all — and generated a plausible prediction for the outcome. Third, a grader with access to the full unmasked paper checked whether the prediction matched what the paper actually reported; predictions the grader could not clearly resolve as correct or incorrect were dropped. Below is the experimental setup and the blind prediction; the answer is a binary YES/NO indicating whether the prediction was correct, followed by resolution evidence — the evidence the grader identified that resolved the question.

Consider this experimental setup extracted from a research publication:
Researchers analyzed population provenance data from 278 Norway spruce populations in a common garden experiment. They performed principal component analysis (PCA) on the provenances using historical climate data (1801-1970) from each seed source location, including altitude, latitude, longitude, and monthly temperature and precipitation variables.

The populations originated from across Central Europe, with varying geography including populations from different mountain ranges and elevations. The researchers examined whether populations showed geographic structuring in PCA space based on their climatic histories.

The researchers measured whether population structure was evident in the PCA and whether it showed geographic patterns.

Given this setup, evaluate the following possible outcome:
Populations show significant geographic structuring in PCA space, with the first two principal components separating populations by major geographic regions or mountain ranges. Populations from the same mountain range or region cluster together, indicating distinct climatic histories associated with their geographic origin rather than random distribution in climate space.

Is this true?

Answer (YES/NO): YES